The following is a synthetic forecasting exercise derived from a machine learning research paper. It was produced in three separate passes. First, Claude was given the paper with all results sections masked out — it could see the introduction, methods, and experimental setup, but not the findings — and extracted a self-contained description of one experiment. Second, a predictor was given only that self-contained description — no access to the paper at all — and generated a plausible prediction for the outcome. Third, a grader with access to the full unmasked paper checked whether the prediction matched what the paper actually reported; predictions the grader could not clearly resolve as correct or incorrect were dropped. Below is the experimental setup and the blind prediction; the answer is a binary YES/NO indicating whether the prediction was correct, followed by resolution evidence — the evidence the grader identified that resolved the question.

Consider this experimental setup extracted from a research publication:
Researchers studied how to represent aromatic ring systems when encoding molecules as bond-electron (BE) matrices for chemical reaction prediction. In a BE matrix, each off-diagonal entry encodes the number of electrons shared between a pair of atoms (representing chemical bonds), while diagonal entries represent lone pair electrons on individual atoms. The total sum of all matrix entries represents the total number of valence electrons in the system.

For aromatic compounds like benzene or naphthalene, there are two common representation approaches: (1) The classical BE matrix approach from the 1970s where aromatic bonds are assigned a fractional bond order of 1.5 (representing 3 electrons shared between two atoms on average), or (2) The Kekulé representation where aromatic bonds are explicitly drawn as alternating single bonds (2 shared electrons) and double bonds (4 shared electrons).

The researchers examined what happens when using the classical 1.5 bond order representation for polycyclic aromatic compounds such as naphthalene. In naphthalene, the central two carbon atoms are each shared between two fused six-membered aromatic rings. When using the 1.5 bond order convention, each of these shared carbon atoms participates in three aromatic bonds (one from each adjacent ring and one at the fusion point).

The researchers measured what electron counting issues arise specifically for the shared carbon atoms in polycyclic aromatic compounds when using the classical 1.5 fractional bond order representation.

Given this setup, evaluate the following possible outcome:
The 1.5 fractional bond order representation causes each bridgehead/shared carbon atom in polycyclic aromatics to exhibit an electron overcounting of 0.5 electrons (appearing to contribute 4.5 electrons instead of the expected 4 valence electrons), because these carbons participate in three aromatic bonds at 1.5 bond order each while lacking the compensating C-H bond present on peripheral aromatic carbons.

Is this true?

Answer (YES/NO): YES